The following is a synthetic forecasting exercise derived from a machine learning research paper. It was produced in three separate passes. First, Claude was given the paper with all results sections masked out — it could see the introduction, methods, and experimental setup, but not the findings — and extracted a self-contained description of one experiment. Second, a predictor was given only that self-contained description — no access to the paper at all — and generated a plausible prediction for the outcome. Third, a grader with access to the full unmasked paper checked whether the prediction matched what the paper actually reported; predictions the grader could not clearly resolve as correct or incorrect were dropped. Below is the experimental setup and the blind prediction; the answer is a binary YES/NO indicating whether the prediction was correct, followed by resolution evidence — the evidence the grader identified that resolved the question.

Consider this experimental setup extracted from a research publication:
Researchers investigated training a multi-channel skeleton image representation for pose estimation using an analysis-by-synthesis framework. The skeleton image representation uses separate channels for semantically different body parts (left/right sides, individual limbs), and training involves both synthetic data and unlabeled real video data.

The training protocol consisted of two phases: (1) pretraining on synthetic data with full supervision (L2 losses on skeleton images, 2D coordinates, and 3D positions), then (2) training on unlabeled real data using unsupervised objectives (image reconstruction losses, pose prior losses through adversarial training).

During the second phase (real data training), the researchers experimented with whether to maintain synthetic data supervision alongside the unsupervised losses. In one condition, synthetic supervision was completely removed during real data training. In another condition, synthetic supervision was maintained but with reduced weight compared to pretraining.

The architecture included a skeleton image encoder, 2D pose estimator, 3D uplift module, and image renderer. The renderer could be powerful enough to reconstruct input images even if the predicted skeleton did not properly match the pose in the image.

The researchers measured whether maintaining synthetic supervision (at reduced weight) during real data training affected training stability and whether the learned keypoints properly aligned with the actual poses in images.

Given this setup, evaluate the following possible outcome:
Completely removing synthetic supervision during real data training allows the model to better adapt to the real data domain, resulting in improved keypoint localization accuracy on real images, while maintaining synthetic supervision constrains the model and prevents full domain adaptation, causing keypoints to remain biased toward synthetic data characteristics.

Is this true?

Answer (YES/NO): NO